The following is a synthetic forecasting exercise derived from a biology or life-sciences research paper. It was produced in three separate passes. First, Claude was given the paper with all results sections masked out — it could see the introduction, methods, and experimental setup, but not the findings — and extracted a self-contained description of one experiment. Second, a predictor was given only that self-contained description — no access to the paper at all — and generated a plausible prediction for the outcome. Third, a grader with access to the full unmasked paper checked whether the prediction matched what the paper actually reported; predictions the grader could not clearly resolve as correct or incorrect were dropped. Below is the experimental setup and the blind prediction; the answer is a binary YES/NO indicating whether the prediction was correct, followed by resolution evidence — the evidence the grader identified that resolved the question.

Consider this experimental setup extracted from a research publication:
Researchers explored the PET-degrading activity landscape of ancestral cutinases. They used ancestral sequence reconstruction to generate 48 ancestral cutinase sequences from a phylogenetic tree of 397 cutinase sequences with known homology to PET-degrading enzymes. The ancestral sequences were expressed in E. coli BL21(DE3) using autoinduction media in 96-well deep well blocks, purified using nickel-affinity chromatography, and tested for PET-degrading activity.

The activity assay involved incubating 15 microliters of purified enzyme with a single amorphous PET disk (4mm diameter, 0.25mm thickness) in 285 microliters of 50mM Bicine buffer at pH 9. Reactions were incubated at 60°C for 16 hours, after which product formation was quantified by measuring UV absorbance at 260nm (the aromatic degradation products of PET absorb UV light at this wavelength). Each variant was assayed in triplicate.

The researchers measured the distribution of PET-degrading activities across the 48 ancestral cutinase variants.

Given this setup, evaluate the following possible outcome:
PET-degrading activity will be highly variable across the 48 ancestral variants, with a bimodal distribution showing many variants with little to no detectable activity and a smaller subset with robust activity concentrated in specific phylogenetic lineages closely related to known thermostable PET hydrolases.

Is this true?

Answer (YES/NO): NO